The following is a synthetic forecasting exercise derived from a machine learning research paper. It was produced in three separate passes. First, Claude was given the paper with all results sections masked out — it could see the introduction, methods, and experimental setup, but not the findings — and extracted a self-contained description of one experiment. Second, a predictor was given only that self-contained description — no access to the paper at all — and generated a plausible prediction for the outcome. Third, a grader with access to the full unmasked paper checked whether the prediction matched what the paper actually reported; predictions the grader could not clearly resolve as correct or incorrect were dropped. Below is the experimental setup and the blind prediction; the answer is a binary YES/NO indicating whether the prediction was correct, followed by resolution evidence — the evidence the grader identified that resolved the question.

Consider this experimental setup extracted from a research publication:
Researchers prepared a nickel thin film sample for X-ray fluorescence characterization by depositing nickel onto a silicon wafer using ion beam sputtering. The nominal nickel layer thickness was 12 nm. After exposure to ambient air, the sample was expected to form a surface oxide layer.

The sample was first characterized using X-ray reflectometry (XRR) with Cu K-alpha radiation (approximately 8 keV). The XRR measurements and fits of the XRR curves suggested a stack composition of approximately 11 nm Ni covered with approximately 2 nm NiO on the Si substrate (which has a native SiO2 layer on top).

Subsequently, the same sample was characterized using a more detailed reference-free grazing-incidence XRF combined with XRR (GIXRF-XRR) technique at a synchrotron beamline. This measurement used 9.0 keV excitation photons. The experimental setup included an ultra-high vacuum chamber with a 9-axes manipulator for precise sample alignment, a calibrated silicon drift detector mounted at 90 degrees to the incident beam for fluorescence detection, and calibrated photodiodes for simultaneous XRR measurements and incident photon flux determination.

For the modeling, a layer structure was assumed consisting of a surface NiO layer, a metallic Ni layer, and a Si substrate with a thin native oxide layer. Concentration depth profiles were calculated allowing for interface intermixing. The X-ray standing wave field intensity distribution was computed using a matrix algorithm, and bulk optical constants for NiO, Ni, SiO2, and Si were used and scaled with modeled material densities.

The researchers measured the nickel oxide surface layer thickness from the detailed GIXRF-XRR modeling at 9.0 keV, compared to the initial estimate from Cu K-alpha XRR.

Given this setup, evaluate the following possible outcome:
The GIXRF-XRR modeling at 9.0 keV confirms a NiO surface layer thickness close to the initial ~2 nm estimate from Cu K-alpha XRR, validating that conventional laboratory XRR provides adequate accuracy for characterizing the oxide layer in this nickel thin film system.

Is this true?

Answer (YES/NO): NO